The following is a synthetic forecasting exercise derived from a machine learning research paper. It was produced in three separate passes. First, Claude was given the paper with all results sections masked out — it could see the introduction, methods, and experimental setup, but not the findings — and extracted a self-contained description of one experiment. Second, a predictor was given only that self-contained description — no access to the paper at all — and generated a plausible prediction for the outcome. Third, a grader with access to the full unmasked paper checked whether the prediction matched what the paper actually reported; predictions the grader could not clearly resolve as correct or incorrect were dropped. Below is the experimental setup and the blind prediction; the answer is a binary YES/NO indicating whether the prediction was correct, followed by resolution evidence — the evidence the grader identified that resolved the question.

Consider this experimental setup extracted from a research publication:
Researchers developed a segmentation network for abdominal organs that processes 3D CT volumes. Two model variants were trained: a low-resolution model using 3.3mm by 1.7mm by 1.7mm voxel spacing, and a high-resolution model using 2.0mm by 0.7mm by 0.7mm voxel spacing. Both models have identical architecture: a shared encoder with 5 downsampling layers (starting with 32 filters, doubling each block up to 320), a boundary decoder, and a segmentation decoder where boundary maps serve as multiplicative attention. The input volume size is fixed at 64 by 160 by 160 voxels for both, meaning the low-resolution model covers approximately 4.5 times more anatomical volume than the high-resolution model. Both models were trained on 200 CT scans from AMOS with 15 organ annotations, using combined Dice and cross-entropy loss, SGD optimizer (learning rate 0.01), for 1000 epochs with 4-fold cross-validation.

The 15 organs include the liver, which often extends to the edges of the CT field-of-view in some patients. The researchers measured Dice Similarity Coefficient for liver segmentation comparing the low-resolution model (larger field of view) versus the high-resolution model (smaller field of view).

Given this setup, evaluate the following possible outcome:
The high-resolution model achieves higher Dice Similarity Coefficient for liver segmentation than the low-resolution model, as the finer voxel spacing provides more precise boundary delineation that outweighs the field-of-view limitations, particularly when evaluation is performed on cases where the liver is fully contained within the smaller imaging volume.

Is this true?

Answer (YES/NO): NO